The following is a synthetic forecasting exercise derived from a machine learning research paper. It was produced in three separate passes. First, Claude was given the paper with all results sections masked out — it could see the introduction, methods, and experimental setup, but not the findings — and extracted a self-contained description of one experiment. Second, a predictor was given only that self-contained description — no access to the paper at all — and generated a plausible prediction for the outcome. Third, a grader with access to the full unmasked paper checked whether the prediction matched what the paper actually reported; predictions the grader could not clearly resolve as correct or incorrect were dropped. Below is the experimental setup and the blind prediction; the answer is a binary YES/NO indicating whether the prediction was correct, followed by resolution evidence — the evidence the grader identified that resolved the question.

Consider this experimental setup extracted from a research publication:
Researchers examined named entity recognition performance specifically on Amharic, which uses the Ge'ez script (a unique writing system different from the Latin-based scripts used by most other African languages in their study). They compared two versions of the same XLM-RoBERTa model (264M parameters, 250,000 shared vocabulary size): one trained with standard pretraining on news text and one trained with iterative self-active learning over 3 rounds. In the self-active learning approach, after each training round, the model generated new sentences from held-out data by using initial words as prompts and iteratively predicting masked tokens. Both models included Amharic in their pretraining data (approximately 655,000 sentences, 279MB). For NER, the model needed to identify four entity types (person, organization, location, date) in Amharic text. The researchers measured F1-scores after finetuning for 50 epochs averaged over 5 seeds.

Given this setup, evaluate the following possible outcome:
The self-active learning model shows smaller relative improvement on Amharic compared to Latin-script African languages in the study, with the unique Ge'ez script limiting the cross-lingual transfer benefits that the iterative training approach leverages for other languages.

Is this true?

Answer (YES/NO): NO